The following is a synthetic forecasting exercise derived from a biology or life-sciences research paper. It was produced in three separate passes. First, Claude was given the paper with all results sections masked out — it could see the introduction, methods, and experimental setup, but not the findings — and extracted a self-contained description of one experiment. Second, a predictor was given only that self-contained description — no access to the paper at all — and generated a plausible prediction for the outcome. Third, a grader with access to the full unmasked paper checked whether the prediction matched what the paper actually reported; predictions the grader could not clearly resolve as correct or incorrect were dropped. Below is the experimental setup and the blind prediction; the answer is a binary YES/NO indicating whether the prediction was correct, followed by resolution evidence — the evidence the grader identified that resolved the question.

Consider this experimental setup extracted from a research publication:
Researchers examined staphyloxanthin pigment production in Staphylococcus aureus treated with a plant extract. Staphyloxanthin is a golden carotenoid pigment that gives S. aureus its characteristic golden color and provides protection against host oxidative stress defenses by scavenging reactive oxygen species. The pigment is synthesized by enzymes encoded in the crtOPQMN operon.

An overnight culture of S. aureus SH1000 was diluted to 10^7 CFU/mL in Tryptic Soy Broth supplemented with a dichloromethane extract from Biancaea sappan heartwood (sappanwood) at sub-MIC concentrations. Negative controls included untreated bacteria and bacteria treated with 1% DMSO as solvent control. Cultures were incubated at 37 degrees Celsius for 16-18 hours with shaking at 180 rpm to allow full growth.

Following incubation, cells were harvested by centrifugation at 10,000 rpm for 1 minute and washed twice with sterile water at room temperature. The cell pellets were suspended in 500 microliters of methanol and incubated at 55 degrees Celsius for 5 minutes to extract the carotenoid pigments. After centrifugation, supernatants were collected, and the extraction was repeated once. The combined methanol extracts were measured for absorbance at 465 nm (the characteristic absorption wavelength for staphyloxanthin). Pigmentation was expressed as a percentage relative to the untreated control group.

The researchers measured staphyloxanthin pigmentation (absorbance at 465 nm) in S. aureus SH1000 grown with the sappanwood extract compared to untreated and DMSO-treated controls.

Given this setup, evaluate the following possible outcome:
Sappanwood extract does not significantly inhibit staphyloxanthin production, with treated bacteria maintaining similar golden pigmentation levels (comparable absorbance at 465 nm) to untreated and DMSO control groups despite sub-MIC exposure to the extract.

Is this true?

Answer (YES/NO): NO